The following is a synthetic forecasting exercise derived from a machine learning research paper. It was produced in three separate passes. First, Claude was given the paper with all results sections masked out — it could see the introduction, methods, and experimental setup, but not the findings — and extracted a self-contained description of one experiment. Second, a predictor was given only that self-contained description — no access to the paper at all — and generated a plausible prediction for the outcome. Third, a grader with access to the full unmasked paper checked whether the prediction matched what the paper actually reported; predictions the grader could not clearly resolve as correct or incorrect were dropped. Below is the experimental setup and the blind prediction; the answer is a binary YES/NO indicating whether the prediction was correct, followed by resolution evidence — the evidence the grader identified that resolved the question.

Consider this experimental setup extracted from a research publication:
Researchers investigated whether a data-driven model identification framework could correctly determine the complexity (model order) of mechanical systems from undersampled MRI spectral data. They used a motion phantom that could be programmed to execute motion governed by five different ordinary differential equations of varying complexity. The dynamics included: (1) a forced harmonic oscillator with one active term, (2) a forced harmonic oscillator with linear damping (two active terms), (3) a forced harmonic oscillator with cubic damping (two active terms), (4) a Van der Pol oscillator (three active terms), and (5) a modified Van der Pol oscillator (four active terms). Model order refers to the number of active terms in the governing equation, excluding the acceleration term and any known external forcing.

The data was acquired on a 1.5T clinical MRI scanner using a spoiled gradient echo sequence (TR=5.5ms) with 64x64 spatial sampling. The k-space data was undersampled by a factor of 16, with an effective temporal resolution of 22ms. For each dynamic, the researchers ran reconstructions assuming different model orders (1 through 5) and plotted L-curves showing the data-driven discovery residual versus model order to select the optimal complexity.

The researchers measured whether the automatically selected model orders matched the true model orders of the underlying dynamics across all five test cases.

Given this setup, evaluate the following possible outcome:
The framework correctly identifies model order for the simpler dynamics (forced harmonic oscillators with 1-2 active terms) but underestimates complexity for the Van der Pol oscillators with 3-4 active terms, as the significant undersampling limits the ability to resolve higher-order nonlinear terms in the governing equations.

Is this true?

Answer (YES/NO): NO